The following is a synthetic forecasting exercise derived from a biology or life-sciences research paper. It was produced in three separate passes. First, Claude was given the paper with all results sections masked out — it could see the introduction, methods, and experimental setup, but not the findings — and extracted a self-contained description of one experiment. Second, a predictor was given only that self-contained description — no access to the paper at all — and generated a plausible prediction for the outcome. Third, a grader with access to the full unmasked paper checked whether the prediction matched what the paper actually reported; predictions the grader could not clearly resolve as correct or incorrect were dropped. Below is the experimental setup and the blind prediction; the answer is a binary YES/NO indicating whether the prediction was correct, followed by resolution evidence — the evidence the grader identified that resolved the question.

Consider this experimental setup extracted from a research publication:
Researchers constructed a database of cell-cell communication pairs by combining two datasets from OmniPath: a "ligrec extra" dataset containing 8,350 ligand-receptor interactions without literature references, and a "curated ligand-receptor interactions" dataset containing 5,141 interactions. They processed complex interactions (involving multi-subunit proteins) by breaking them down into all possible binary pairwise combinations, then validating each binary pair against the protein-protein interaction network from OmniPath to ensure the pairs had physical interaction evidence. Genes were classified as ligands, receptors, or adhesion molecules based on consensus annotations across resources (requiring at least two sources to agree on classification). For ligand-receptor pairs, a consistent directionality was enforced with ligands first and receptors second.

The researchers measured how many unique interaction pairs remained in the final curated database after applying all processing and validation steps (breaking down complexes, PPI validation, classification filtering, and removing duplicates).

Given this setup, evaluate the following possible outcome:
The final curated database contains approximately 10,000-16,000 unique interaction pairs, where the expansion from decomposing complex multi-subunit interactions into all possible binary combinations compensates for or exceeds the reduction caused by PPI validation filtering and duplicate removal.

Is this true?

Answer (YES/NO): NO